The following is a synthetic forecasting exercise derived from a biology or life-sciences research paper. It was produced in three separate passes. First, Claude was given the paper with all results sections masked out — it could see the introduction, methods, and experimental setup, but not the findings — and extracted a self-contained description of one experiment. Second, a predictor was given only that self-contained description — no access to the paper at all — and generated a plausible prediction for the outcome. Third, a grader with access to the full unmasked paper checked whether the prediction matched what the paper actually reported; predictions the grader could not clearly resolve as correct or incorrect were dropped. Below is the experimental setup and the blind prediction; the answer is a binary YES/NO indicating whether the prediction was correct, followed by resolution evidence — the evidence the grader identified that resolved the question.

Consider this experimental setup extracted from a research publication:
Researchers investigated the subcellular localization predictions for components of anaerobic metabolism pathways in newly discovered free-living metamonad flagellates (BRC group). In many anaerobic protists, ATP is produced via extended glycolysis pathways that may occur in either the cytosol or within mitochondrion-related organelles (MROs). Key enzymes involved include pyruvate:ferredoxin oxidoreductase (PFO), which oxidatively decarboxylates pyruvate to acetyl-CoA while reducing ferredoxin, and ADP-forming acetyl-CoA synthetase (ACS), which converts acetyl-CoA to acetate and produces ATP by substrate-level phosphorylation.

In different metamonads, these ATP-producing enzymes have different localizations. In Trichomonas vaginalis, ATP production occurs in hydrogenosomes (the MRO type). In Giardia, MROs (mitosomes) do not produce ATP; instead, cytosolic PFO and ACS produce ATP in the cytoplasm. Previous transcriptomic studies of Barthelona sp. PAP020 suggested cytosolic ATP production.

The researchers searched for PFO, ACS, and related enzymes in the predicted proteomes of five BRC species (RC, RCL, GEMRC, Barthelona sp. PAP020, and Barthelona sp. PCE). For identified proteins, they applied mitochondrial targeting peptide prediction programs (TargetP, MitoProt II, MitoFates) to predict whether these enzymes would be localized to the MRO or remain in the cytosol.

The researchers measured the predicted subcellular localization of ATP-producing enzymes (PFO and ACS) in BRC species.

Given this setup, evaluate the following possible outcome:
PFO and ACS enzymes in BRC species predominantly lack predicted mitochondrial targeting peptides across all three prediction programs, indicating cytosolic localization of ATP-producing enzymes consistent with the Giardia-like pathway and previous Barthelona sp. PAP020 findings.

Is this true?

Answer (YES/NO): NO